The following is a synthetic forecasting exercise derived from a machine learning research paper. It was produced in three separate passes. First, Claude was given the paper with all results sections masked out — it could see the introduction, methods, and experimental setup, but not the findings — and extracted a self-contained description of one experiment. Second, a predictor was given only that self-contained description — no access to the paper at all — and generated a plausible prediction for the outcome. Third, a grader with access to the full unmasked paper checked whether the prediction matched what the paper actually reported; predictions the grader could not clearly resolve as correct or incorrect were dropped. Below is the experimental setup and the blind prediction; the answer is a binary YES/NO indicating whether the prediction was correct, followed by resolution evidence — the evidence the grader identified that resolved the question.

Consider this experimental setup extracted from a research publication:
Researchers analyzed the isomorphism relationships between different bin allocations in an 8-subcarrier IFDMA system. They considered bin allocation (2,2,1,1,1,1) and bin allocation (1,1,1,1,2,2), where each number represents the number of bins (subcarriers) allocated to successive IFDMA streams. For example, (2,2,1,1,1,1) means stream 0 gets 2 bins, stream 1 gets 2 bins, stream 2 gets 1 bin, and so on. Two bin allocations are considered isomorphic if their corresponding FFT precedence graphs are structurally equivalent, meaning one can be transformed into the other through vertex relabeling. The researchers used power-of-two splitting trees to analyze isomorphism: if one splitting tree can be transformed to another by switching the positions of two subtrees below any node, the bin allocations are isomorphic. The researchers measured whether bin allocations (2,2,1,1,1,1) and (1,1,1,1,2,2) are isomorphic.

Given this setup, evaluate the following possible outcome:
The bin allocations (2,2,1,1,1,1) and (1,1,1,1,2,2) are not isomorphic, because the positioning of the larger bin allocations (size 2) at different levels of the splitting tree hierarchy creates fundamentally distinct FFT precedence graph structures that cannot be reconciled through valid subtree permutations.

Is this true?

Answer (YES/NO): NO